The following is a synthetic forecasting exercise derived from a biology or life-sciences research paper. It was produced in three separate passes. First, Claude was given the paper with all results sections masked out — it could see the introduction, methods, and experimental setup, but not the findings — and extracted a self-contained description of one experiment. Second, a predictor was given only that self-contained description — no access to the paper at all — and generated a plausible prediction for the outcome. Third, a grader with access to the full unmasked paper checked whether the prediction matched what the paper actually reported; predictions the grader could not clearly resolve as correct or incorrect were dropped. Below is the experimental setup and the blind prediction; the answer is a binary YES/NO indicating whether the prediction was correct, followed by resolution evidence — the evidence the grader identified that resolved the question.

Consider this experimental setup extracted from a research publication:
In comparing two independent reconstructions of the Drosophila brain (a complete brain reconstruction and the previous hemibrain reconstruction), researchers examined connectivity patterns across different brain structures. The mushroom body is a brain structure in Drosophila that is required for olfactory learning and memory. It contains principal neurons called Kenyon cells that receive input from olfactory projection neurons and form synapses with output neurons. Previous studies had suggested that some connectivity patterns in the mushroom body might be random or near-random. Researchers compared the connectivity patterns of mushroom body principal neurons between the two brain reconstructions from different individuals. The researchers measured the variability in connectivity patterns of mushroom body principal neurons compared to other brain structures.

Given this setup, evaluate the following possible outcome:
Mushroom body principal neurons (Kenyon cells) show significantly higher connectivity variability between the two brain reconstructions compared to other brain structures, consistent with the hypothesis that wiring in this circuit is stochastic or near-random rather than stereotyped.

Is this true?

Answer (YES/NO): YES